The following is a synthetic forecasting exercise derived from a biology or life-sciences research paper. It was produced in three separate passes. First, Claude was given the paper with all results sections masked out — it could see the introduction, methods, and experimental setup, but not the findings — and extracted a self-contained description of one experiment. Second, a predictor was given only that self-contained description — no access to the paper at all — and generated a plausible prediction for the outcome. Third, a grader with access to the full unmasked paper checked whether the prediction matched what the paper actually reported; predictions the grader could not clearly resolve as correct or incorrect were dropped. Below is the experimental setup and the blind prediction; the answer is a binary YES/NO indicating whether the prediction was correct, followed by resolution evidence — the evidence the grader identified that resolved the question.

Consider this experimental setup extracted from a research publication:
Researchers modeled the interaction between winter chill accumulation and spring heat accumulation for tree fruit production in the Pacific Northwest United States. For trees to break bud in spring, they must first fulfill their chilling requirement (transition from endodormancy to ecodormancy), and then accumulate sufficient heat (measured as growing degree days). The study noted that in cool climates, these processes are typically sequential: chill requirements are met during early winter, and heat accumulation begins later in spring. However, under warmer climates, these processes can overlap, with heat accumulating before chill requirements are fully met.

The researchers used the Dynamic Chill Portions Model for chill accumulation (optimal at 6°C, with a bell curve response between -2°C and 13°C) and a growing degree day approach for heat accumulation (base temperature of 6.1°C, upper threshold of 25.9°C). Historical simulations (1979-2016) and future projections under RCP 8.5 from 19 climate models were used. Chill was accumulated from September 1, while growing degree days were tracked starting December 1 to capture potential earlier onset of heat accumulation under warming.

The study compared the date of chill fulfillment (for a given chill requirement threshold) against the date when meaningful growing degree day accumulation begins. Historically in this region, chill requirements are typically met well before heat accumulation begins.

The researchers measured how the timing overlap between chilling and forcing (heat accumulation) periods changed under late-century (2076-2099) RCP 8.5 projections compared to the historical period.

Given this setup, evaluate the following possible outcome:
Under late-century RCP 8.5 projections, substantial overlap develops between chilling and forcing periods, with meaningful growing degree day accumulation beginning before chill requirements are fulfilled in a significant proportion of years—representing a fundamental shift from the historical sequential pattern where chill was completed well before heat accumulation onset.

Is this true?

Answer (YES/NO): NO